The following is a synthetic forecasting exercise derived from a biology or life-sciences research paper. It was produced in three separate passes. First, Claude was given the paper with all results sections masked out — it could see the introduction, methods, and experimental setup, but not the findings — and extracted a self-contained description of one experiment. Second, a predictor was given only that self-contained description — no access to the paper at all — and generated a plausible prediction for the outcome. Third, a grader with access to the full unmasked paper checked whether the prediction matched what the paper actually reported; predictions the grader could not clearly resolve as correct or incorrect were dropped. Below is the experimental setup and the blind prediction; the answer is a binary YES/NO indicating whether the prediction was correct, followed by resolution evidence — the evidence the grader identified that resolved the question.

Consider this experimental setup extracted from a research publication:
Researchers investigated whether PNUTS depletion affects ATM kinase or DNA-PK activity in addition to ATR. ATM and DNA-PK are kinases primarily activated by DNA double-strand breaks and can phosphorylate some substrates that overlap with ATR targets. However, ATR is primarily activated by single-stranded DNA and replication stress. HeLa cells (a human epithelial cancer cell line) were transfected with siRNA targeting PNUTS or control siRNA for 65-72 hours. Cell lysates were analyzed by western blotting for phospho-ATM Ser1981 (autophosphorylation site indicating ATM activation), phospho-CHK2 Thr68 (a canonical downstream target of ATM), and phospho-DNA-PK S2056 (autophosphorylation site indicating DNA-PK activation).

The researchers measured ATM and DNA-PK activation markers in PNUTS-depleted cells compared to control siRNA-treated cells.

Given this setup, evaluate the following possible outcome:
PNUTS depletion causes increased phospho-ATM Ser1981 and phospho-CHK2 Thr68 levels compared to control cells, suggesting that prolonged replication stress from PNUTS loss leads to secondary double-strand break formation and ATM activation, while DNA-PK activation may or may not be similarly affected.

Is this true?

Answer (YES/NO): NO